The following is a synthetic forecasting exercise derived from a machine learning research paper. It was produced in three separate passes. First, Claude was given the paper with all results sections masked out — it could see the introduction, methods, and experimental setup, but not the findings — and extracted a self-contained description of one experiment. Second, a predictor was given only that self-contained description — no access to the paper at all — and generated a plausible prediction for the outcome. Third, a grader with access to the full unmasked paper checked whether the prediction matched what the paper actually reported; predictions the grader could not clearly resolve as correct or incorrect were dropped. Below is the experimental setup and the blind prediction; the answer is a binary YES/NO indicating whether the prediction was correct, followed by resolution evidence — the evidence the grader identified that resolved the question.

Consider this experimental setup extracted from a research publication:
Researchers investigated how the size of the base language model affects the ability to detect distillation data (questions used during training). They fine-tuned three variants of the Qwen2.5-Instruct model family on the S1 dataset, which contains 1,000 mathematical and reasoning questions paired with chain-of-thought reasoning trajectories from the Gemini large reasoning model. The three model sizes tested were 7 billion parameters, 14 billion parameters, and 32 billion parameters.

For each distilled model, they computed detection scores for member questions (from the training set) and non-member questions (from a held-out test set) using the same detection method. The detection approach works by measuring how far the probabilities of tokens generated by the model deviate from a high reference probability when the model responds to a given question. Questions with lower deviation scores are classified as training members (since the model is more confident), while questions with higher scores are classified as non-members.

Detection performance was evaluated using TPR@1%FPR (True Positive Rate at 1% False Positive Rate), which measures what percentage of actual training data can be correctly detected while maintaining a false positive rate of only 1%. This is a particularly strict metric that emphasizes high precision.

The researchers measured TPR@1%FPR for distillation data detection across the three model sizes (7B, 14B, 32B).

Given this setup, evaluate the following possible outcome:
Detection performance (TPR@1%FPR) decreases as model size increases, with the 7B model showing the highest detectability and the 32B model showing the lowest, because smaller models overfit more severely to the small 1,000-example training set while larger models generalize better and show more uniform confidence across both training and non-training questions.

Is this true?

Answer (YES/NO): NO